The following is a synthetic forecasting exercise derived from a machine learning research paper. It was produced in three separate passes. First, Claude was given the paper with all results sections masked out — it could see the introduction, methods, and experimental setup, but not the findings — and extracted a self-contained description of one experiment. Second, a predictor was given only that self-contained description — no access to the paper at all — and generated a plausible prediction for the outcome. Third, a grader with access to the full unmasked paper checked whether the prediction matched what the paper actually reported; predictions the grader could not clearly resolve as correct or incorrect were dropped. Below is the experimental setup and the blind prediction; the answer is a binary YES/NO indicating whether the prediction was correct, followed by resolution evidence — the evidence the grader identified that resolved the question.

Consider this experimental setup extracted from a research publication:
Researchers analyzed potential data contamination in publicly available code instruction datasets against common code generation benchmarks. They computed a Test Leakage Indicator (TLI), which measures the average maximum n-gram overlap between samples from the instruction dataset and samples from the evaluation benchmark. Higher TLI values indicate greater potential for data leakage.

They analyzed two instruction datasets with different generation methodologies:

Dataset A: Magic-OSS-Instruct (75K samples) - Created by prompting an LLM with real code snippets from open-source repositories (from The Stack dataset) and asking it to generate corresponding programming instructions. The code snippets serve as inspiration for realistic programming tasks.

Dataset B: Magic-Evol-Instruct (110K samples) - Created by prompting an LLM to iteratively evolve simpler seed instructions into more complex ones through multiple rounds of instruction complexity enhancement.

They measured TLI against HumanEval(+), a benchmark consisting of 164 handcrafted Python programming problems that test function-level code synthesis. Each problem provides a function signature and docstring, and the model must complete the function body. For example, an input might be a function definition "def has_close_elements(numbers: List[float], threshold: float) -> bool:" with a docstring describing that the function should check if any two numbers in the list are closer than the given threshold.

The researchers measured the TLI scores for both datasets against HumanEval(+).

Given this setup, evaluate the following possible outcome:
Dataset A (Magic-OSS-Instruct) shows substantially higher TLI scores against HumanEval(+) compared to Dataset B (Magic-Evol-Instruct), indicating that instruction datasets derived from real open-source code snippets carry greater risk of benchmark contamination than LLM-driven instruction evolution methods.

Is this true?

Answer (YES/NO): NO